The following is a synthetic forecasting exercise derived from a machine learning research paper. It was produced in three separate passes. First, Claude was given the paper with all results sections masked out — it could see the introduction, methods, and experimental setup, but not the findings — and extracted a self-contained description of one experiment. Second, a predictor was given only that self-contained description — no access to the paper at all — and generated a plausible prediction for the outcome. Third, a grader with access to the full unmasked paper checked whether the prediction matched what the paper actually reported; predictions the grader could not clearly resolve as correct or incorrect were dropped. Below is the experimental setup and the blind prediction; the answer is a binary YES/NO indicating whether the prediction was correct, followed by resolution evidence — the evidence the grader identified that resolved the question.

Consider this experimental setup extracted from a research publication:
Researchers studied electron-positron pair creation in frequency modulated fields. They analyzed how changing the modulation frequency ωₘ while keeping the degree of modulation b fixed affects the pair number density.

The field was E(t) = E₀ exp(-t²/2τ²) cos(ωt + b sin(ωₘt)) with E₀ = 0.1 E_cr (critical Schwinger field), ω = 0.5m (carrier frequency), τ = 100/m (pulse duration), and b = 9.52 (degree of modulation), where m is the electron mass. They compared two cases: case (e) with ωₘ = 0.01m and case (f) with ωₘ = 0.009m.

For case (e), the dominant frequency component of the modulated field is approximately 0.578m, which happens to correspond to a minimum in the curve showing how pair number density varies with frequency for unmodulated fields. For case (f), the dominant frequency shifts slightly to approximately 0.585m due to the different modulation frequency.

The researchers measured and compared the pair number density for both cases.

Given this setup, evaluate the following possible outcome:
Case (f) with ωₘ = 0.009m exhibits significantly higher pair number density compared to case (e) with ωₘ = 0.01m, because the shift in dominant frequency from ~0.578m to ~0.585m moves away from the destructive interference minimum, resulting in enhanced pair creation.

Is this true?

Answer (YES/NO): YES